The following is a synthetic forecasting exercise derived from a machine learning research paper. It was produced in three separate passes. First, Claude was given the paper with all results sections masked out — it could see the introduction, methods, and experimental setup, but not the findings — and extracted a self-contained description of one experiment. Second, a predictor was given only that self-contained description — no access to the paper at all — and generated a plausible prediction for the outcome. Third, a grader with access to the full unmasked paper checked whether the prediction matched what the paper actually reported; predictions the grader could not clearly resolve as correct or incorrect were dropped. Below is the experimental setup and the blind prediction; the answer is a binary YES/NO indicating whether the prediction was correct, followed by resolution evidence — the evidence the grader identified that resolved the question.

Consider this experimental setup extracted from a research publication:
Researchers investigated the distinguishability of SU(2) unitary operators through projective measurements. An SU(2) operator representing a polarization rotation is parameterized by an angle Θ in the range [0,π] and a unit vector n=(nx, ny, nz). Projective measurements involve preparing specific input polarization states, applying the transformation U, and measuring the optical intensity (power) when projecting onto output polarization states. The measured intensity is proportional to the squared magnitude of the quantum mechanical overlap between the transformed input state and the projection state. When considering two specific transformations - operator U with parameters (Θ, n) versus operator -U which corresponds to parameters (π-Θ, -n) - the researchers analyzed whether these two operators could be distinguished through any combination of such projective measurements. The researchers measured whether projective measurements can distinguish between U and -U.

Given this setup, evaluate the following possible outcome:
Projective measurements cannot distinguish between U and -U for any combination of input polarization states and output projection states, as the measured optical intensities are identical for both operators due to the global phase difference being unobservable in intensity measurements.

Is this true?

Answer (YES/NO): YES